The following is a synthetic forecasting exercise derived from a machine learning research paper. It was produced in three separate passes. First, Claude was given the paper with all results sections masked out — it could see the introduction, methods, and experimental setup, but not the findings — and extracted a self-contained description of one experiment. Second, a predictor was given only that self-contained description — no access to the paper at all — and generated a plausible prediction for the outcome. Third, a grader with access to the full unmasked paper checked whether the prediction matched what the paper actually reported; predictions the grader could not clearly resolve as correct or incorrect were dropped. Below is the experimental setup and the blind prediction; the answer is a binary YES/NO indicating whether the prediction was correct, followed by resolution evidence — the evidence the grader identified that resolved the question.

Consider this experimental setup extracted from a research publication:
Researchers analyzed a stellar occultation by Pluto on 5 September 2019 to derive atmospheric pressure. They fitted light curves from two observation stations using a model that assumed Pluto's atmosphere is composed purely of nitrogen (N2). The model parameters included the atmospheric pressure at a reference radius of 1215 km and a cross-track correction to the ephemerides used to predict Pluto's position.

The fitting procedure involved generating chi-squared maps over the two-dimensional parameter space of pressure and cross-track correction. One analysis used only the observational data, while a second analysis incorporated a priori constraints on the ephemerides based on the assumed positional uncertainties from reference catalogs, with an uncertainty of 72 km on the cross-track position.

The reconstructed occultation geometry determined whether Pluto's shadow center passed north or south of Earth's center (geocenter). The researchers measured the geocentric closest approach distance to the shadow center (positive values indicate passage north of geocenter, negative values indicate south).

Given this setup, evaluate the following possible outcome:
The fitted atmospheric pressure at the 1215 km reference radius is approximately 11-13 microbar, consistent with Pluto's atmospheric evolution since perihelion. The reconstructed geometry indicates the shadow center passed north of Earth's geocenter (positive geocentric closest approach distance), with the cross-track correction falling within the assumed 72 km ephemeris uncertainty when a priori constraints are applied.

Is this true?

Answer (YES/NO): NO